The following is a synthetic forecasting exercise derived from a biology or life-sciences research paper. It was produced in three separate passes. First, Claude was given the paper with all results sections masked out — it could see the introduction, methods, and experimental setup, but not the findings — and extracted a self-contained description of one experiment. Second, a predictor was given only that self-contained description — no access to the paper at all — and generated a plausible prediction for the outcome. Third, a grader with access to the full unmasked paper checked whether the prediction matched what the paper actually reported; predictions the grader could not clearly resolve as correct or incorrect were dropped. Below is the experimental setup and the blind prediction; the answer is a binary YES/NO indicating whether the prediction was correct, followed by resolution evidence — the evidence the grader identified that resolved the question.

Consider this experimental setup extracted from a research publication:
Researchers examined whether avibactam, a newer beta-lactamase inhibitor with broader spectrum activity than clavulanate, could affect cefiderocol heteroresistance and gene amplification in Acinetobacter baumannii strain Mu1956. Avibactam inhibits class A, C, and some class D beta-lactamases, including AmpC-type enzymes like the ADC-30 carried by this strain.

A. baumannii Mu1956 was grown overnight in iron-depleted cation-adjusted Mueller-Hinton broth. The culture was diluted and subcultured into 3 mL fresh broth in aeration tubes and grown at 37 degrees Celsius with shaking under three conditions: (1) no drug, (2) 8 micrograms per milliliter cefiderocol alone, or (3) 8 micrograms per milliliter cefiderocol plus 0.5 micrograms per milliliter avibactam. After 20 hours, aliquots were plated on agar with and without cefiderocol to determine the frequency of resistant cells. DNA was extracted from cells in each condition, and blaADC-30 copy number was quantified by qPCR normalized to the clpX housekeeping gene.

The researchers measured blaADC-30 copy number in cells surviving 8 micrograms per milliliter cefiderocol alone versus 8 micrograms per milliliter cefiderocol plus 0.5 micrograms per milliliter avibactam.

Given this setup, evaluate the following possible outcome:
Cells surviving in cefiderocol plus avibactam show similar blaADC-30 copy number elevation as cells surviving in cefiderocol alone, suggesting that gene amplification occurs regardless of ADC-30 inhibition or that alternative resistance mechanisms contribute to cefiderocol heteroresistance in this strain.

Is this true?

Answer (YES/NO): NO